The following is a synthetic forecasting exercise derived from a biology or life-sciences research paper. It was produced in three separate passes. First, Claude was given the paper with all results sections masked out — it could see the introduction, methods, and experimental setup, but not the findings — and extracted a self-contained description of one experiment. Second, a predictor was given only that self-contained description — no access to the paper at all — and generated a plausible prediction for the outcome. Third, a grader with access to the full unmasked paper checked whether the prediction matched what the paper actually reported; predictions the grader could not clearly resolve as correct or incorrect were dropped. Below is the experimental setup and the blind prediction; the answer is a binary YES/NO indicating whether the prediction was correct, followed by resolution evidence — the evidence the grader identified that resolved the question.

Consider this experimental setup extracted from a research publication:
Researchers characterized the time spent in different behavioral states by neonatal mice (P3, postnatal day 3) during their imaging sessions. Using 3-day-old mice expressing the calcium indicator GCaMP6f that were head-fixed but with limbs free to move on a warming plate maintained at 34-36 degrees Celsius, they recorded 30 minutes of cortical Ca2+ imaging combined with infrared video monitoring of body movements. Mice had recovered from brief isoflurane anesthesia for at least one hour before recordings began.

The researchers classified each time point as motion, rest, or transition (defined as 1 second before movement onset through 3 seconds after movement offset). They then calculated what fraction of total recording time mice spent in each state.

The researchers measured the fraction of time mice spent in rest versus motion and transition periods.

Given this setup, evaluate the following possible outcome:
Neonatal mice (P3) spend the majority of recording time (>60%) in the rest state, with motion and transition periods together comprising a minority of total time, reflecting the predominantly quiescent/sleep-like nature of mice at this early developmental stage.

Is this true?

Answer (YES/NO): YES